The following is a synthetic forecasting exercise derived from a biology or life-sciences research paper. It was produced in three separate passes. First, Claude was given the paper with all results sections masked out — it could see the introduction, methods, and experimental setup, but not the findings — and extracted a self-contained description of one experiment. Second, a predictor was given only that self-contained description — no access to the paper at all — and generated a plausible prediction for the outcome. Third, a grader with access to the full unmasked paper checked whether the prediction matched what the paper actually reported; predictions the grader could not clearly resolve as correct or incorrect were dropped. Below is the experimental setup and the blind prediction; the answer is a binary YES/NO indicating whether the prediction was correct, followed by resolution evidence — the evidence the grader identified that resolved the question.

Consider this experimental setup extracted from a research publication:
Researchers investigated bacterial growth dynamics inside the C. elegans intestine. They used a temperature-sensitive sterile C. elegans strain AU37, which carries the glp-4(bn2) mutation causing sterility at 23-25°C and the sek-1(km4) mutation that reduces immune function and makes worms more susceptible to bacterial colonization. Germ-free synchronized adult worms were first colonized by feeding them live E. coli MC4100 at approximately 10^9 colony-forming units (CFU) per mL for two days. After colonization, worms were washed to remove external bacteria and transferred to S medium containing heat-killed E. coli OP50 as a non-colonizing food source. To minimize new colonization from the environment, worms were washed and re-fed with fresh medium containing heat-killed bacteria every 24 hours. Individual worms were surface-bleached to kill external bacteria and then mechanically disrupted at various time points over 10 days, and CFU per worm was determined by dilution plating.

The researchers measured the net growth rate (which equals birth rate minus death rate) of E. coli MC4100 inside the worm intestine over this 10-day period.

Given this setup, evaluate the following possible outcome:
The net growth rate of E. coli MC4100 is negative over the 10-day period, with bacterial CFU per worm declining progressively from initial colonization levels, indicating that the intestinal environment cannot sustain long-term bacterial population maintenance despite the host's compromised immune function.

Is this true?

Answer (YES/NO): NO